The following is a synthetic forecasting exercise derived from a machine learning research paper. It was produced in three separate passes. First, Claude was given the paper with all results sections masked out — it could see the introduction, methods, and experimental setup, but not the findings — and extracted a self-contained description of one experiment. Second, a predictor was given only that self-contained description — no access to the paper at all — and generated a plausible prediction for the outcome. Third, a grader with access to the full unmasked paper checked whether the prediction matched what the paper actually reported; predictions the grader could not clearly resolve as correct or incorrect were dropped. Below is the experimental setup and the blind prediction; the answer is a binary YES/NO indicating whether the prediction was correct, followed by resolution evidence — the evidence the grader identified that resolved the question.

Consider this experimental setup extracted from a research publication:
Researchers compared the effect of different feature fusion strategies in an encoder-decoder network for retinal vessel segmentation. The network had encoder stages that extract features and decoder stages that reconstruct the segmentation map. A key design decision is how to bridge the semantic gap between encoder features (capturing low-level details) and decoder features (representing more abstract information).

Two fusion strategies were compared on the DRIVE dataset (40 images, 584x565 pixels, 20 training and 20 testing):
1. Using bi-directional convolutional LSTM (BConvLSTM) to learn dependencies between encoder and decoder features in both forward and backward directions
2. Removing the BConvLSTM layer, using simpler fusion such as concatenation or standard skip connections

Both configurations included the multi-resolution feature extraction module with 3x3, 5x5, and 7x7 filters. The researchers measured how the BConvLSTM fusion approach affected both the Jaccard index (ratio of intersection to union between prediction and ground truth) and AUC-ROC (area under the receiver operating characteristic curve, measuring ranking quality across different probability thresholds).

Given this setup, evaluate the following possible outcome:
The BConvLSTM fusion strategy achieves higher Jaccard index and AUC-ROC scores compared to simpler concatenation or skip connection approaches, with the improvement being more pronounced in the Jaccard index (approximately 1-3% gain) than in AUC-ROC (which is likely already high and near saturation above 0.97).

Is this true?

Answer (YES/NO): NO